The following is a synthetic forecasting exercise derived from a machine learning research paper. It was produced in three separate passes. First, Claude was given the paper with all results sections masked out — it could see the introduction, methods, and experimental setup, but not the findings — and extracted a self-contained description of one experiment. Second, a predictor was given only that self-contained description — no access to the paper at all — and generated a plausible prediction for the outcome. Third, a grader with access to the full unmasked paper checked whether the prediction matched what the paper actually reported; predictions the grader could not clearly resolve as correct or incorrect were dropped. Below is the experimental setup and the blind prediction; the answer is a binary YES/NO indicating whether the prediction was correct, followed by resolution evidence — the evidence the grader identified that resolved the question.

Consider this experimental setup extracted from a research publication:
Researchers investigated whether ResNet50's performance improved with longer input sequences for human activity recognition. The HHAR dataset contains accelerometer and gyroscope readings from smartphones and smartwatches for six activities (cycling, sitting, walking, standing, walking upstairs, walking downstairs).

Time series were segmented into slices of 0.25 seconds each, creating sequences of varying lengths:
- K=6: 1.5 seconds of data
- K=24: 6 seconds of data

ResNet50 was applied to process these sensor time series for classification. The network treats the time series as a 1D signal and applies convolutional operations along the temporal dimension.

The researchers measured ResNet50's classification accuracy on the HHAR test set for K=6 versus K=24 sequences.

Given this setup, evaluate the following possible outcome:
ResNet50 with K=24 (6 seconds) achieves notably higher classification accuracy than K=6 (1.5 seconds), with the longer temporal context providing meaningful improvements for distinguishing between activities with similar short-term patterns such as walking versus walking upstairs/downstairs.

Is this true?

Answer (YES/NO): NO